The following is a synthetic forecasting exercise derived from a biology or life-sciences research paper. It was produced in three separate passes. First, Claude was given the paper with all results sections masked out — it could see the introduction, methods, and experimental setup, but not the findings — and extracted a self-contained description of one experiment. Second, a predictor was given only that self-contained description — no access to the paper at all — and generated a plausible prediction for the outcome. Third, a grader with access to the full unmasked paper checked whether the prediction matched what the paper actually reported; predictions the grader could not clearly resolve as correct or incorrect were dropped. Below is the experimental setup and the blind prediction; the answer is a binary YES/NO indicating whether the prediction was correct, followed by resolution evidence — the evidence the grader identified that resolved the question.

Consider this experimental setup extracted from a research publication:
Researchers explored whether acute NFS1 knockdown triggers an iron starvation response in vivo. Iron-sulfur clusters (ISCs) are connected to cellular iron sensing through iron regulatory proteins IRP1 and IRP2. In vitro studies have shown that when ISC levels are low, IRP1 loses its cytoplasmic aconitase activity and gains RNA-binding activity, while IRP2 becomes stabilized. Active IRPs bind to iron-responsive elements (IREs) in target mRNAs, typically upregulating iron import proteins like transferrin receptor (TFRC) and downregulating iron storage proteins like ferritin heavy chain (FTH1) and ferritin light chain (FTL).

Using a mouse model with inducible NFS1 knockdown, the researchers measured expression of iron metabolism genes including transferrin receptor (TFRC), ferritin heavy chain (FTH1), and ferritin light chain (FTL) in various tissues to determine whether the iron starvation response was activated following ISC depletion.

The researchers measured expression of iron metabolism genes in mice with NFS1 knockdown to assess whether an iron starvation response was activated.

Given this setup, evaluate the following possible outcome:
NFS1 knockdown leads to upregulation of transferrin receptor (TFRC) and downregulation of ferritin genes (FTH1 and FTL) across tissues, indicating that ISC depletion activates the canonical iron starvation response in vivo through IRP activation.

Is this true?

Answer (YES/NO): NO